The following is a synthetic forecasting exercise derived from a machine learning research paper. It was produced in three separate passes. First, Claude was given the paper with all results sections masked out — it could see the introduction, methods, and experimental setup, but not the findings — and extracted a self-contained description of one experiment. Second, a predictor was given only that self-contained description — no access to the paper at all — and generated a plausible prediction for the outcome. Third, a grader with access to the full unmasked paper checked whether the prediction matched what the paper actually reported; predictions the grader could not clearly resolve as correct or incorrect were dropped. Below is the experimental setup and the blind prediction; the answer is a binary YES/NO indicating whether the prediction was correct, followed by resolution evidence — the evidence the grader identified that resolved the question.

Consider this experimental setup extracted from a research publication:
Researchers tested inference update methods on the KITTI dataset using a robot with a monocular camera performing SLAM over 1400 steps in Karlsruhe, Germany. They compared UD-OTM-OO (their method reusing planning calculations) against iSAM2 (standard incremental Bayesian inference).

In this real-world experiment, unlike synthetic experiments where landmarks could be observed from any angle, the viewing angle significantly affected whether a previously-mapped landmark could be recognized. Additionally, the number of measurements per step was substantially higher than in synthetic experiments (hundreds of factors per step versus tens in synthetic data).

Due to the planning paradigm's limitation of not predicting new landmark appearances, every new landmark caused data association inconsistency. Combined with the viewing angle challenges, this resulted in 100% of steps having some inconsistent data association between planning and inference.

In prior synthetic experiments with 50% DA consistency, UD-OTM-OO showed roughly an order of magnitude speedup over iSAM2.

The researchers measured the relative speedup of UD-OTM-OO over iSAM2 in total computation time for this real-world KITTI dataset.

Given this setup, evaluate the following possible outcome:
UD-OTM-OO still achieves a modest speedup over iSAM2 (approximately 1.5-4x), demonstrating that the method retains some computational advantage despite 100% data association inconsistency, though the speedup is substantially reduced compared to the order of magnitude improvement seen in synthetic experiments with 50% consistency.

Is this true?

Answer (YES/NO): YES